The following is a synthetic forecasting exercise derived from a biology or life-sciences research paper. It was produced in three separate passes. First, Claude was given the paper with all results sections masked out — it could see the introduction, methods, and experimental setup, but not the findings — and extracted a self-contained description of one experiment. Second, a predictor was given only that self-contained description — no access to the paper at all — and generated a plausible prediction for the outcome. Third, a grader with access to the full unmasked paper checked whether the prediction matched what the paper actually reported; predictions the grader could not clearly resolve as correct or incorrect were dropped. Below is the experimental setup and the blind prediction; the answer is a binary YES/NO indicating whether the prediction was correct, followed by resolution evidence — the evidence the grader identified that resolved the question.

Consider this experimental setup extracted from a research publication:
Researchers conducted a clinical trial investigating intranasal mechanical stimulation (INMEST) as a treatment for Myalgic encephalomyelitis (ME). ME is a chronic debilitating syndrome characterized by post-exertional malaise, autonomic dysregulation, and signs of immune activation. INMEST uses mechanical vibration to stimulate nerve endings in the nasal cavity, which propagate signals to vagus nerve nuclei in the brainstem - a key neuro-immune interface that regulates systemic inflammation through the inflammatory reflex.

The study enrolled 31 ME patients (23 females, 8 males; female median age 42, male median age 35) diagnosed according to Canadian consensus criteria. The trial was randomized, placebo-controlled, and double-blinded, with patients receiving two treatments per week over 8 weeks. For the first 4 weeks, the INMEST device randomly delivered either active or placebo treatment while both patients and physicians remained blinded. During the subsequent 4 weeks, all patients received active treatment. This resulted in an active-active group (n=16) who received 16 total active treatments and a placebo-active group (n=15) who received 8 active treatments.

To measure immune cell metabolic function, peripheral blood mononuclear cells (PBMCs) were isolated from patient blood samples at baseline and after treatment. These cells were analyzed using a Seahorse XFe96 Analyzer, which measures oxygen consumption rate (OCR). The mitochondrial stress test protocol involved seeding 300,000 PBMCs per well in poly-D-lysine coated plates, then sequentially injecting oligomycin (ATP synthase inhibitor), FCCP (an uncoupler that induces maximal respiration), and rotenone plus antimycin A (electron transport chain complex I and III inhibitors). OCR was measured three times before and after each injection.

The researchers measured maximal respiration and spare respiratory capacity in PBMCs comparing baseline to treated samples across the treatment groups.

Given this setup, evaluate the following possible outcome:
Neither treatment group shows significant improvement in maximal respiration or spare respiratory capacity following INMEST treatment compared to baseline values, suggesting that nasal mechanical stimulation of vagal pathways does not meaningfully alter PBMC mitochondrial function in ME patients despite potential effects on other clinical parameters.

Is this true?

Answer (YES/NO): NO